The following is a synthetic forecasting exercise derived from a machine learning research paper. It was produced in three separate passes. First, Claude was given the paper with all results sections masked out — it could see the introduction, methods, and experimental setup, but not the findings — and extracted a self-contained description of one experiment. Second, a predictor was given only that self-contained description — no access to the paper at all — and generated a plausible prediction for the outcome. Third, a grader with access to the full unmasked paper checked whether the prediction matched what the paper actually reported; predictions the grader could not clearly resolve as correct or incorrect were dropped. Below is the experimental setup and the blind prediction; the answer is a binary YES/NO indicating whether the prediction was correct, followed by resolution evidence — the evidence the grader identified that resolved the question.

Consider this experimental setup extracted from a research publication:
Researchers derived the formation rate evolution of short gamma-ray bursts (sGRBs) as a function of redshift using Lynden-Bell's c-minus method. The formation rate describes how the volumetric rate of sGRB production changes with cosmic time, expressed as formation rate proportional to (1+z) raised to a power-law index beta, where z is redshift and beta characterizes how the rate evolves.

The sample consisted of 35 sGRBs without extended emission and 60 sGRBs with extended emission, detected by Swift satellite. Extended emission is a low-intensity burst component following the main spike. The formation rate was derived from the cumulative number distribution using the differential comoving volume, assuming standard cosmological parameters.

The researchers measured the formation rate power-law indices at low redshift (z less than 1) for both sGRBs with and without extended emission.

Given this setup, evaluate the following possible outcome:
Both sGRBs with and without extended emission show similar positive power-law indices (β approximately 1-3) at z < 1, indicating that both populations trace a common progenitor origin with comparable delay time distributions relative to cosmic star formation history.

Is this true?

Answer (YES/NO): NO